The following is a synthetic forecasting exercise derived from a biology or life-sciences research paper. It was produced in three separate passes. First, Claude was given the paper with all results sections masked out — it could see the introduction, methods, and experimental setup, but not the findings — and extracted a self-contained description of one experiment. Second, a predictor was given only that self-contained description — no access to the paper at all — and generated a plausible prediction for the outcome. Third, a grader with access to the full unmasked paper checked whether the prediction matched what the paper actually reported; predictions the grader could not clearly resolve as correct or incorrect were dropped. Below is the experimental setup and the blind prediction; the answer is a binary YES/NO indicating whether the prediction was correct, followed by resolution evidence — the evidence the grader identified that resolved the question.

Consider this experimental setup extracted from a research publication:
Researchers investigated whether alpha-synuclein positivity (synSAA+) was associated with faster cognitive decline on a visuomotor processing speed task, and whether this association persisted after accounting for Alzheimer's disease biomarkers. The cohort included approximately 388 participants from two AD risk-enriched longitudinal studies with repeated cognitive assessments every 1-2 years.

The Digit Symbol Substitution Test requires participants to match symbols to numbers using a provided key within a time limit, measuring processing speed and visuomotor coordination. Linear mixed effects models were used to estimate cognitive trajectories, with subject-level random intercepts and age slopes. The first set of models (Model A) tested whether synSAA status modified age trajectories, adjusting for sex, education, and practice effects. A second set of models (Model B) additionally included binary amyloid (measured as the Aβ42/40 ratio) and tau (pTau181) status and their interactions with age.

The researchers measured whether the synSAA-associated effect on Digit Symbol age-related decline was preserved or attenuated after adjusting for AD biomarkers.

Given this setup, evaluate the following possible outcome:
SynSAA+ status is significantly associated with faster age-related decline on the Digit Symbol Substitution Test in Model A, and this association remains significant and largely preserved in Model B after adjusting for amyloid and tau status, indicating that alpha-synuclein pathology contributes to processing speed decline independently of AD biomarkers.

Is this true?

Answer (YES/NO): YES